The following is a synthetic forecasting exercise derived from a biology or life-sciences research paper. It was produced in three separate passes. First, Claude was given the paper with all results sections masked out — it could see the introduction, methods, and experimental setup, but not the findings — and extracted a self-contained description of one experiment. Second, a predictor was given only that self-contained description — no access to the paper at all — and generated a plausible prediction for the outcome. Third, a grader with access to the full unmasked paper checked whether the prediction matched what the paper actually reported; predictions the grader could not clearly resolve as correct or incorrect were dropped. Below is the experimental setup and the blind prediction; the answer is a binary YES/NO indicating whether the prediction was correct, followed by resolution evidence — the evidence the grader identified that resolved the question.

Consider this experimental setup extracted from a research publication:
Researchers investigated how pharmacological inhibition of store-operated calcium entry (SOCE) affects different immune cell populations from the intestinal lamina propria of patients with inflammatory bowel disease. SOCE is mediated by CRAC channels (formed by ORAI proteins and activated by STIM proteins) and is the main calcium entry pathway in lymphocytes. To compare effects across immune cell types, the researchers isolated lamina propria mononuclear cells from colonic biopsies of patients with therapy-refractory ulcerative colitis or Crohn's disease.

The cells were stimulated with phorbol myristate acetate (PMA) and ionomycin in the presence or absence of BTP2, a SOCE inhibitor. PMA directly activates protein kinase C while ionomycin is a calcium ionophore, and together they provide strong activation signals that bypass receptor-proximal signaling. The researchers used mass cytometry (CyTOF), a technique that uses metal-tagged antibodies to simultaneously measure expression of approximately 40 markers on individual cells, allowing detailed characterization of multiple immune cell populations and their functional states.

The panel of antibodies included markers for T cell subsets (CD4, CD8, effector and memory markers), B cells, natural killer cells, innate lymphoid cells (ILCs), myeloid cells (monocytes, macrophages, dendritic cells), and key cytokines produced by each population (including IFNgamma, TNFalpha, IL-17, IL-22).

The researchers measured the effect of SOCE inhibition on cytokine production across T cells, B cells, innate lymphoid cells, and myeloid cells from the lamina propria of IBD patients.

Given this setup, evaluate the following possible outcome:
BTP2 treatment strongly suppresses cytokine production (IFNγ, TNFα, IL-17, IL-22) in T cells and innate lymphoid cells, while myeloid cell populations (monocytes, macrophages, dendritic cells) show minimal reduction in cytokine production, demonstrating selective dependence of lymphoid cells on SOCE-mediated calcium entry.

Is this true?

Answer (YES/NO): NO